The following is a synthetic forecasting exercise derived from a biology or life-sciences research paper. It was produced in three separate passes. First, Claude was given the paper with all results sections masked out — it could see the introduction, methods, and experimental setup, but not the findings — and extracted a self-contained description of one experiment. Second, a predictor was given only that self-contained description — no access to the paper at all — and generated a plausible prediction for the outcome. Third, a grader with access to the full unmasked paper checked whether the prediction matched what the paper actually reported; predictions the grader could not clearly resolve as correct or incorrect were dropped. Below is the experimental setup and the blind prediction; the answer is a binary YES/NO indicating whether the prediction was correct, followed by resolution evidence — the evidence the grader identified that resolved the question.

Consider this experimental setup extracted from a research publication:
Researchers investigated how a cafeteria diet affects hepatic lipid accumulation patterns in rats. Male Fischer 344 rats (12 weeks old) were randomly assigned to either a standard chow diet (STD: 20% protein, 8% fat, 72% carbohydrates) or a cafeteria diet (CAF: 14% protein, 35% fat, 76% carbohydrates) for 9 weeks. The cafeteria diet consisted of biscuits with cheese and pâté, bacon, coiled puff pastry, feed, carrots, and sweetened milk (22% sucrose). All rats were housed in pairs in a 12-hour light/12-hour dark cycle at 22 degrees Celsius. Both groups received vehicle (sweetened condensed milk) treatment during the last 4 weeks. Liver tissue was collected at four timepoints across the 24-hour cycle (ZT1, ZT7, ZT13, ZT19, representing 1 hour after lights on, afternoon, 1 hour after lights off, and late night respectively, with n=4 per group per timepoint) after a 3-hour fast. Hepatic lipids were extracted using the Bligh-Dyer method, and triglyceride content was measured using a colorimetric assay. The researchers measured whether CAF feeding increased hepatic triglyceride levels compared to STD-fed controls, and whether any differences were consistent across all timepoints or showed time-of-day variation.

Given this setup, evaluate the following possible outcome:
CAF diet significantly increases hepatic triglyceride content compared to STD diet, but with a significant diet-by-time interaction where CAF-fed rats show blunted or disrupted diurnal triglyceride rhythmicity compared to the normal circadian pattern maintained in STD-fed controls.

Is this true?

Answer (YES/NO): NO